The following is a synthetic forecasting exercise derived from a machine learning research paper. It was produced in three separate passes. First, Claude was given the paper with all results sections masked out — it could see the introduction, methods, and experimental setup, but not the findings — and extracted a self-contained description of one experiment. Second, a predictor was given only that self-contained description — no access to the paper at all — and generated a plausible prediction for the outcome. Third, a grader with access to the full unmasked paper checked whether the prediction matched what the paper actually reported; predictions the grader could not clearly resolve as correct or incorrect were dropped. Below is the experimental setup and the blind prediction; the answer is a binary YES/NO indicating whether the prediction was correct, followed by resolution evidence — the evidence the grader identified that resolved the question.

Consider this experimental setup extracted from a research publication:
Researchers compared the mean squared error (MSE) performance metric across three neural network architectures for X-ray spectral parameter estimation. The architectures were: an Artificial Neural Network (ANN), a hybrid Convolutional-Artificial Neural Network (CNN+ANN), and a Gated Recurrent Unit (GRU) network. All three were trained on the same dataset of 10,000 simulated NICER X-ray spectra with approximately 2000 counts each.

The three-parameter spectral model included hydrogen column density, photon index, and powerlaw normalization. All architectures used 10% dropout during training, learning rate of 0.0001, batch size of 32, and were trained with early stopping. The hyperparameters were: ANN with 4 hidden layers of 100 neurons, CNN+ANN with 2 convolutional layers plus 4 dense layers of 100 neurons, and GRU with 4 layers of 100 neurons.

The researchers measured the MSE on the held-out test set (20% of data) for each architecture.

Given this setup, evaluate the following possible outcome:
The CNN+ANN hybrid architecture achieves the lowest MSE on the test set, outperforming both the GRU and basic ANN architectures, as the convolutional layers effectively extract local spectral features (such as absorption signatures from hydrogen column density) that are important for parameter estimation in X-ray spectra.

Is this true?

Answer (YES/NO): NO